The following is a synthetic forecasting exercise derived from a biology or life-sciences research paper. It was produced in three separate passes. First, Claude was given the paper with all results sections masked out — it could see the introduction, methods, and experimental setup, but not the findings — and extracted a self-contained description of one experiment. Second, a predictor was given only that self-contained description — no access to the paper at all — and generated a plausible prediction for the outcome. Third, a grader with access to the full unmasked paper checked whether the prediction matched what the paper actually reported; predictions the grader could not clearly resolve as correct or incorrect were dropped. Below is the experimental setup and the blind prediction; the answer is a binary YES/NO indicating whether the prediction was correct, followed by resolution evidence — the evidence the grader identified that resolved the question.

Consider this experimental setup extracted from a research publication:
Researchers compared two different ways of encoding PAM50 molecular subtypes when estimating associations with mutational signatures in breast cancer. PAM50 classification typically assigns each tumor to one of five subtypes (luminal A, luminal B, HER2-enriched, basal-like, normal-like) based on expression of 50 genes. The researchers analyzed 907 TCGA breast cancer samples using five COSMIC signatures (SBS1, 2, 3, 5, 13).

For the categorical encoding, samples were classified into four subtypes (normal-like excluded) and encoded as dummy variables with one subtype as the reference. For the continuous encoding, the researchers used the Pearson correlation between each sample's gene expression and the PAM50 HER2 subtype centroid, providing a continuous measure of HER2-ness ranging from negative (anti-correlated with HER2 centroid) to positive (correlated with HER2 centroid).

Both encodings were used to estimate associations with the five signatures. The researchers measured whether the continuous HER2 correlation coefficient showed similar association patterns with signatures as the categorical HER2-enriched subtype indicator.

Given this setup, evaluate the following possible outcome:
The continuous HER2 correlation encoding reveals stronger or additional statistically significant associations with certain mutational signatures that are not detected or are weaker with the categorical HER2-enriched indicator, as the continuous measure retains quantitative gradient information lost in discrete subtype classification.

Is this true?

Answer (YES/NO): NO